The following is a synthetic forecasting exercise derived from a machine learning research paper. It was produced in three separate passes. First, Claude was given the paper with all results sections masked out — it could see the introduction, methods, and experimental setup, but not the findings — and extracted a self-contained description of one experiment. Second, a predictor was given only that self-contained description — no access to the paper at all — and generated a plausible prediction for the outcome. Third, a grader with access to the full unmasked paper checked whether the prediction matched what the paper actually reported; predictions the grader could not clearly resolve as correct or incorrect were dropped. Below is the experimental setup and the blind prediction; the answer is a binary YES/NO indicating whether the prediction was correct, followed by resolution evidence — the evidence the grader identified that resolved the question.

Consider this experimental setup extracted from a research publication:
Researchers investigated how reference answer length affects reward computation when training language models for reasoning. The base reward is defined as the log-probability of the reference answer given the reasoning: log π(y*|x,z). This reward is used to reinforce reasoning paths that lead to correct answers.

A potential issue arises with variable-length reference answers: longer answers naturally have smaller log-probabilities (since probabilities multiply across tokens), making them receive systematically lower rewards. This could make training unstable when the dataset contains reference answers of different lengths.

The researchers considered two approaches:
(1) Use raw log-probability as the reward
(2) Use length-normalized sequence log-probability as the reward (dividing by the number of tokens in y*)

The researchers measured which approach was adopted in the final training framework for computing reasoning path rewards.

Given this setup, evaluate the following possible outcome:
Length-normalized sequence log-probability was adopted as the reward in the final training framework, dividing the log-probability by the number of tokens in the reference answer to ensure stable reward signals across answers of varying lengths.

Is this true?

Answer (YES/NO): YES